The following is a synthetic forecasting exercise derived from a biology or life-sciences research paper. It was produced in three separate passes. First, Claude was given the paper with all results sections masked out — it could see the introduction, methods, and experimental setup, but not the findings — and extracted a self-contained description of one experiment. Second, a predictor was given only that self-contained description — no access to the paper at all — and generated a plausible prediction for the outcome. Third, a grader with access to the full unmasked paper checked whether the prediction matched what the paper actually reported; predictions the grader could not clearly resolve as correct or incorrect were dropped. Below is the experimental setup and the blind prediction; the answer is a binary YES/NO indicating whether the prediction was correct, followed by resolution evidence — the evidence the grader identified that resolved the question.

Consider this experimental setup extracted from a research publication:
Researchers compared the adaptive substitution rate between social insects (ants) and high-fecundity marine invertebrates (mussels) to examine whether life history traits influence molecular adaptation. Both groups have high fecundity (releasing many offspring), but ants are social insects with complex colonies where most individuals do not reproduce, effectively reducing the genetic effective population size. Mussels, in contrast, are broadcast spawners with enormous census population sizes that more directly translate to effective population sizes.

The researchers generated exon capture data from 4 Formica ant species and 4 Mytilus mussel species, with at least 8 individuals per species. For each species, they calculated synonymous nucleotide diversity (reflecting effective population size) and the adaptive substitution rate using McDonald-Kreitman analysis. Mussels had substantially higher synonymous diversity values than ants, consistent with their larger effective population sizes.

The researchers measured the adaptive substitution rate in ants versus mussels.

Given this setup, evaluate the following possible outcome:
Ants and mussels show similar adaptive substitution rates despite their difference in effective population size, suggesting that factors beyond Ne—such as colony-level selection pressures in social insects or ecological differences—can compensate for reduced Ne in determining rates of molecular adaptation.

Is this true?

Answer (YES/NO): NO